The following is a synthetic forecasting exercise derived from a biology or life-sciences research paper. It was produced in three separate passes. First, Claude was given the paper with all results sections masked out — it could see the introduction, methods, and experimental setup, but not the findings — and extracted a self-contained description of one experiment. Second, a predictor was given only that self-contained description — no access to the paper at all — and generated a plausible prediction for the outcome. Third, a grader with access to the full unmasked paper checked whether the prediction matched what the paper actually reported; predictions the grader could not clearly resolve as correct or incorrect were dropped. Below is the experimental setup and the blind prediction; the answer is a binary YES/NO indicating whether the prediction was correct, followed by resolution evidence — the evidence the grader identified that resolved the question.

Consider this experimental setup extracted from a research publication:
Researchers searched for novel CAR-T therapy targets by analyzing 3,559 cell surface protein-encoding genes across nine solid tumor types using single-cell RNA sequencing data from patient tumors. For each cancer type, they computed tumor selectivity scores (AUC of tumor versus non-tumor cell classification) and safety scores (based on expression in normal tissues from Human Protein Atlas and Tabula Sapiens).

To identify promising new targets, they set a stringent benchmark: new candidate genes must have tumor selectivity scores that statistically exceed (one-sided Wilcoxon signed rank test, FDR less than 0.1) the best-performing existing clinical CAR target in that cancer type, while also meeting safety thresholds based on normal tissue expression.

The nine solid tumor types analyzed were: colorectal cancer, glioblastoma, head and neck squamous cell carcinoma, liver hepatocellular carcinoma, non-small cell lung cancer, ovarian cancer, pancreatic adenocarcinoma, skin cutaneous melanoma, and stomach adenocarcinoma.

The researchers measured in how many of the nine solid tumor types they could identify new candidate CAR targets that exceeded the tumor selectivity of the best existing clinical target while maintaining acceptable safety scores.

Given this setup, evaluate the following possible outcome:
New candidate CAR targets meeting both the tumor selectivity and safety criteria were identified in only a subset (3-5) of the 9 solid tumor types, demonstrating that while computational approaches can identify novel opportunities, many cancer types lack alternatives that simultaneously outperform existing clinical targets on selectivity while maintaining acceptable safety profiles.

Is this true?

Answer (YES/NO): NO